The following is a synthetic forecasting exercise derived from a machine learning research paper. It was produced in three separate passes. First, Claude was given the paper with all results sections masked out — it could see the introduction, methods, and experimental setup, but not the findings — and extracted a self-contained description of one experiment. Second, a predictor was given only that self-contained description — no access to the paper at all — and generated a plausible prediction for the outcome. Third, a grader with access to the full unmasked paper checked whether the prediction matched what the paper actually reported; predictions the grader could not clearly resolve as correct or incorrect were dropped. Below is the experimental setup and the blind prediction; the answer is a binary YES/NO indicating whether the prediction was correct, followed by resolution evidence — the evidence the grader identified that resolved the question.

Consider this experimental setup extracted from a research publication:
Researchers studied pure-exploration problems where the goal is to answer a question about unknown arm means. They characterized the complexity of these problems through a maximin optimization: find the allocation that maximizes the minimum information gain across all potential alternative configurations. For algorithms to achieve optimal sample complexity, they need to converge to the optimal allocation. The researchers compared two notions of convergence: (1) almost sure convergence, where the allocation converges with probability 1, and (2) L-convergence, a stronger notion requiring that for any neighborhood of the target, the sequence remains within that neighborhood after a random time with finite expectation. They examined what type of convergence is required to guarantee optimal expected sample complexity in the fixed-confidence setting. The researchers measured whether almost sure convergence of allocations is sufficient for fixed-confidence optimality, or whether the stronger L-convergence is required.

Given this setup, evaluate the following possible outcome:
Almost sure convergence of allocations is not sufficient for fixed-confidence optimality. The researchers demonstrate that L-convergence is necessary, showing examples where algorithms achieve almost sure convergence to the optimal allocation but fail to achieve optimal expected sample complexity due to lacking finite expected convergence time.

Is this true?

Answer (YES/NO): NO